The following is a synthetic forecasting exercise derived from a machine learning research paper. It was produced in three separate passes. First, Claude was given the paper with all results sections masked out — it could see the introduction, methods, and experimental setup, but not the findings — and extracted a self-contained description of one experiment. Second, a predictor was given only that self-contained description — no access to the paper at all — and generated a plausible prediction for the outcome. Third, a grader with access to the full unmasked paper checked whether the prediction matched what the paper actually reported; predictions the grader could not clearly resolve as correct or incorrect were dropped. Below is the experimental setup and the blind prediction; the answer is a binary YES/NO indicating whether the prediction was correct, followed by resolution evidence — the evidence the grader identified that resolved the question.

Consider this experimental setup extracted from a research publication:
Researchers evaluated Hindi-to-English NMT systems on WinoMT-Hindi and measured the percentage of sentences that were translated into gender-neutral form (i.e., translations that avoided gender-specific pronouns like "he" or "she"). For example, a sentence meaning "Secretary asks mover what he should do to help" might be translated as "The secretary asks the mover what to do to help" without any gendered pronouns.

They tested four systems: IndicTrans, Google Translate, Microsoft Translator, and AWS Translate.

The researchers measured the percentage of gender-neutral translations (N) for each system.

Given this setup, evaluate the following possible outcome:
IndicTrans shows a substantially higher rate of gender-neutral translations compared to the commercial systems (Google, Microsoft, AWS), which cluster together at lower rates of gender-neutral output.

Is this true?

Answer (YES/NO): NO